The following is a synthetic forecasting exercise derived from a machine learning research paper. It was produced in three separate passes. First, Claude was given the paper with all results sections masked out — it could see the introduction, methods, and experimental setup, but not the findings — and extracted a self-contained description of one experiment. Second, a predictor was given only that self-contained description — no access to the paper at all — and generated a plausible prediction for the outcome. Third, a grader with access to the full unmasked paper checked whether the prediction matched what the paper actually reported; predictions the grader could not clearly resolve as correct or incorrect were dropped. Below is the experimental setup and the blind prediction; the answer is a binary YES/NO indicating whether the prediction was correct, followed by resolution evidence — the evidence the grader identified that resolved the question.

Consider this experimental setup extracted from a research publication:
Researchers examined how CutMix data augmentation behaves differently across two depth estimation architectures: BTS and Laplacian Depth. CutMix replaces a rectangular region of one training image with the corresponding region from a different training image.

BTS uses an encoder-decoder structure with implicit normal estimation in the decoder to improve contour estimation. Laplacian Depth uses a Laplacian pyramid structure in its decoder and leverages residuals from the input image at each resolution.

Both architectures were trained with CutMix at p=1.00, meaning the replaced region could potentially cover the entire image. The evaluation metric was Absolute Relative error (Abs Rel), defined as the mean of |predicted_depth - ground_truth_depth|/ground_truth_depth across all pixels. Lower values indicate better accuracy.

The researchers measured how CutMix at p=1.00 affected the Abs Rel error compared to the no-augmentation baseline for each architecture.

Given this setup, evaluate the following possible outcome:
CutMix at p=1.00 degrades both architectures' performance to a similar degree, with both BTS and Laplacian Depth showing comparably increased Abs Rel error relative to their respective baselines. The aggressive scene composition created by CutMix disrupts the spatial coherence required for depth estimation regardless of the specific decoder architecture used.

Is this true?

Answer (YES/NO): NO